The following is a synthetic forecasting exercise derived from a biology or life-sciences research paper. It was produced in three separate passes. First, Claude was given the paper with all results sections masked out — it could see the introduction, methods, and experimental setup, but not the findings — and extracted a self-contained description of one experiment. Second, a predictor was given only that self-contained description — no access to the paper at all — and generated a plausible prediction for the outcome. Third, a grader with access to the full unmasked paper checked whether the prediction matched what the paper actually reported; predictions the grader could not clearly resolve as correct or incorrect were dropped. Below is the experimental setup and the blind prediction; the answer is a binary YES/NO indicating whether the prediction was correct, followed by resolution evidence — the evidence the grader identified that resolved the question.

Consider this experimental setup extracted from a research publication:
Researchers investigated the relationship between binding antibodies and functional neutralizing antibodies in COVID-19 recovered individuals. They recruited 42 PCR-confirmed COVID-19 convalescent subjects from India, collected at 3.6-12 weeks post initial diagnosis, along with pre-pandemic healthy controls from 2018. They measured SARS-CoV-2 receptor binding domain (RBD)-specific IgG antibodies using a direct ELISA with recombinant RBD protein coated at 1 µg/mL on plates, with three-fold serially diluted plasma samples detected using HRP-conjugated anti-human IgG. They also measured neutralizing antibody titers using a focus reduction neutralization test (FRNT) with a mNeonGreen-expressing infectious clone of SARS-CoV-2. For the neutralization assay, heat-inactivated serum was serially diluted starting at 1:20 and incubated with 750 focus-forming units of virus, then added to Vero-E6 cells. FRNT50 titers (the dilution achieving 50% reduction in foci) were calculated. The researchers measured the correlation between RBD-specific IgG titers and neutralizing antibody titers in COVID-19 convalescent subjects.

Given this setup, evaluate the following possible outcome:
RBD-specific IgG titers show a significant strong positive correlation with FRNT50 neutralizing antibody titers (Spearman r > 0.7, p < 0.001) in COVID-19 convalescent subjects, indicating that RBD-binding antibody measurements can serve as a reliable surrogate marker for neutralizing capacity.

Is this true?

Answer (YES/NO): YES